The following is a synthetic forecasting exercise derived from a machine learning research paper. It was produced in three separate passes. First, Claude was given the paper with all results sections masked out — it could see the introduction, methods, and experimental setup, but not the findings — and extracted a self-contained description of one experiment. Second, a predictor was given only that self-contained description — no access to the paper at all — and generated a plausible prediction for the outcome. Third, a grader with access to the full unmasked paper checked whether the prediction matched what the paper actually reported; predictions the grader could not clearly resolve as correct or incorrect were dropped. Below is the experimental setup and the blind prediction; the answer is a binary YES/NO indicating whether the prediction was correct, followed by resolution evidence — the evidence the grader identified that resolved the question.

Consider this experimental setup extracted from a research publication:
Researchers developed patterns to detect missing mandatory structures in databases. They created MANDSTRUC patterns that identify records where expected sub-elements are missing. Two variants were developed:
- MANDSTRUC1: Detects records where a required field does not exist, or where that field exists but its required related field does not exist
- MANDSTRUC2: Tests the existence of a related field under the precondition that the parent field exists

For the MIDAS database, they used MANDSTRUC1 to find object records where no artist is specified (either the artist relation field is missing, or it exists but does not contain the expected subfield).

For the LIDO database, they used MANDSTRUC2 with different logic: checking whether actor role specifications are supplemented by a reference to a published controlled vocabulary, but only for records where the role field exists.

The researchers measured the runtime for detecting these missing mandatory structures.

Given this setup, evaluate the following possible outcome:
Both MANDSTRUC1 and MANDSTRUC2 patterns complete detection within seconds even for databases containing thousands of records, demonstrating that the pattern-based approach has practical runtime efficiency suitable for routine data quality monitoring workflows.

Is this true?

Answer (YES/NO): YES